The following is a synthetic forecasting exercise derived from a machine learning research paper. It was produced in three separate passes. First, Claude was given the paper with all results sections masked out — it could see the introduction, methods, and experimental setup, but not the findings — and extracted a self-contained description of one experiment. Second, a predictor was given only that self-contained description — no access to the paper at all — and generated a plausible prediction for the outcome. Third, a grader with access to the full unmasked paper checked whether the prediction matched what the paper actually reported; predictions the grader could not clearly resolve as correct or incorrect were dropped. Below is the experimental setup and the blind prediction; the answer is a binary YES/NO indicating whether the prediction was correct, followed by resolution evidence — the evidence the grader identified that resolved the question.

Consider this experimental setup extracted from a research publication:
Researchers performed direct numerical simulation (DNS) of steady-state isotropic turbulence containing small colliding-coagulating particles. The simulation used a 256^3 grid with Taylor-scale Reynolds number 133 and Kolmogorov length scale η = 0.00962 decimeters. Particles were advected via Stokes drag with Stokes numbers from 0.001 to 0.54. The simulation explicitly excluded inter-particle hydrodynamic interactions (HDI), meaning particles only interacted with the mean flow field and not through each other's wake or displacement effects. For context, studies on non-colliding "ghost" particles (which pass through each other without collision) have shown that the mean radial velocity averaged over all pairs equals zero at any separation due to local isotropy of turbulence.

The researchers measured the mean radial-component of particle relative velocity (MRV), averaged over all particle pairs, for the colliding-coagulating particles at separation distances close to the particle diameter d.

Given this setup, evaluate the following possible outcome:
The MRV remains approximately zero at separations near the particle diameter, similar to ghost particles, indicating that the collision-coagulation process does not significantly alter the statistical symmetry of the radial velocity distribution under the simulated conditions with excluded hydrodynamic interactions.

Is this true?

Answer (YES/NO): NO